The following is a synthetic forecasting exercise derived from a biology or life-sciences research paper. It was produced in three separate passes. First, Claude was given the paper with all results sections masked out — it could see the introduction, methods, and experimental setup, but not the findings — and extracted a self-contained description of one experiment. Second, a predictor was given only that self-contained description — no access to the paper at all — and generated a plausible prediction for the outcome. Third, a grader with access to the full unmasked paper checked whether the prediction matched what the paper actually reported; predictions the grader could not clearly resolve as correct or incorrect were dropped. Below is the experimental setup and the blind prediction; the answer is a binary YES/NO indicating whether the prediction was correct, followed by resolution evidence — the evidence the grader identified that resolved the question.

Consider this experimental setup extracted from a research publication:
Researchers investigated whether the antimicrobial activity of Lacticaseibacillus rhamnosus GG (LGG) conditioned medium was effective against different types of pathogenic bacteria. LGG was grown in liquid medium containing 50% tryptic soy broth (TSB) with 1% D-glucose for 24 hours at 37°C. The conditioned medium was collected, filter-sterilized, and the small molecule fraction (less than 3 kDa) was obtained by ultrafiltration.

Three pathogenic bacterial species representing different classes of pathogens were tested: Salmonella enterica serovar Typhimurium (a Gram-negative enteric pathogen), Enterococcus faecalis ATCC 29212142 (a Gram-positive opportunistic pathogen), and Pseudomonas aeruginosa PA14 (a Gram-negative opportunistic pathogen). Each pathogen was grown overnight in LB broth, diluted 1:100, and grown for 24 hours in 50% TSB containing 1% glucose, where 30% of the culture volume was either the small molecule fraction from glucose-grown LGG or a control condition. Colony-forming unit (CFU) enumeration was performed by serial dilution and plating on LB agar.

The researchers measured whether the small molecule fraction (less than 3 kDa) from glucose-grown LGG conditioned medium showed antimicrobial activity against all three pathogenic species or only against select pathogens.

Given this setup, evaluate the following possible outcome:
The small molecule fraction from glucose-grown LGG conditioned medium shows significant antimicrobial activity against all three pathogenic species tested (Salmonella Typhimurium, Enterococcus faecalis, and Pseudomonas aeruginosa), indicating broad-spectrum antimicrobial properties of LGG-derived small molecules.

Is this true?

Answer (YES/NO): YES